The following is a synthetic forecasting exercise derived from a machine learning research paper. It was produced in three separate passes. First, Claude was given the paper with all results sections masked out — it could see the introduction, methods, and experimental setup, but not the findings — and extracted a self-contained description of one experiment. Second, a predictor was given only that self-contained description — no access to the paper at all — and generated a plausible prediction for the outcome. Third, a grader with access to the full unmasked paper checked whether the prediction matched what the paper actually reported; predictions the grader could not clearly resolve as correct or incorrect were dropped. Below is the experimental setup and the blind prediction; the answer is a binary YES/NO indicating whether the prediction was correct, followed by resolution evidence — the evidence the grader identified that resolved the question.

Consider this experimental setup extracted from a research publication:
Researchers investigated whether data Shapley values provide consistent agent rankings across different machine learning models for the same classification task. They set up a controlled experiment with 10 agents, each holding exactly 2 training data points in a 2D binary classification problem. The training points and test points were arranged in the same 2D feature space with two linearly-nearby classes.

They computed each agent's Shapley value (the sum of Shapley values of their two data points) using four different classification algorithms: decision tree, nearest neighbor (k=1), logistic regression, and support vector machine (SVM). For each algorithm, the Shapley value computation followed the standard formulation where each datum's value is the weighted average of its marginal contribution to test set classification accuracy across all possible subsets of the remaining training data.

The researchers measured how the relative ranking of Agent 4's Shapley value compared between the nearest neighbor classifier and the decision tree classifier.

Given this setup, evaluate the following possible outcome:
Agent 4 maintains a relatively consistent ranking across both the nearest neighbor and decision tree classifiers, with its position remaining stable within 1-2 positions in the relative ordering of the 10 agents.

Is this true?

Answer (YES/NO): NO